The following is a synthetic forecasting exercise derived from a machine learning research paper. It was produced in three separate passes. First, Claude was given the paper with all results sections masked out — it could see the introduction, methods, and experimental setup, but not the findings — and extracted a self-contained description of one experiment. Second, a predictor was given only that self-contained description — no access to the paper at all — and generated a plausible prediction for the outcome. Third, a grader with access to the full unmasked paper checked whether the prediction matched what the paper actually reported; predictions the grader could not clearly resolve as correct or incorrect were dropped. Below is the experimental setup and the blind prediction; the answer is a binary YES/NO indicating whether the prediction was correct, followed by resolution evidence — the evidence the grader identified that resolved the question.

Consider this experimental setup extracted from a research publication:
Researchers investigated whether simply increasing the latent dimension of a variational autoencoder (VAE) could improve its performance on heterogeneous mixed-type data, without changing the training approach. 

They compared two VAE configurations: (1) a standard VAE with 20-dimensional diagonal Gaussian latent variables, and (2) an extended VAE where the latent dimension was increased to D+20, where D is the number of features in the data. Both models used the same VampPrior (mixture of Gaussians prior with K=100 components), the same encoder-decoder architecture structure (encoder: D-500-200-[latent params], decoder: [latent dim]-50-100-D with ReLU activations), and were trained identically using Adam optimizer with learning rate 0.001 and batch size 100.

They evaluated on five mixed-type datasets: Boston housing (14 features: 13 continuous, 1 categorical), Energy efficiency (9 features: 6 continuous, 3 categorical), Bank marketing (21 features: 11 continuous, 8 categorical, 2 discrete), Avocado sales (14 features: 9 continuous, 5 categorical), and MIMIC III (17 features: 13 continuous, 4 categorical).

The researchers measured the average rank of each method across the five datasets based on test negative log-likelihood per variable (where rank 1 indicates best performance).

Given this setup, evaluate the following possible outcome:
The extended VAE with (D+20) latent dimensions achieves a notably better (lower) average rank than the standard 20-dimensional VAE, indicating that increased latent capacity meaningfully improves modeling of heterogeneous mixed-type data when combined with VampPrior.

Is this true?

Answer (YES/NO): NO